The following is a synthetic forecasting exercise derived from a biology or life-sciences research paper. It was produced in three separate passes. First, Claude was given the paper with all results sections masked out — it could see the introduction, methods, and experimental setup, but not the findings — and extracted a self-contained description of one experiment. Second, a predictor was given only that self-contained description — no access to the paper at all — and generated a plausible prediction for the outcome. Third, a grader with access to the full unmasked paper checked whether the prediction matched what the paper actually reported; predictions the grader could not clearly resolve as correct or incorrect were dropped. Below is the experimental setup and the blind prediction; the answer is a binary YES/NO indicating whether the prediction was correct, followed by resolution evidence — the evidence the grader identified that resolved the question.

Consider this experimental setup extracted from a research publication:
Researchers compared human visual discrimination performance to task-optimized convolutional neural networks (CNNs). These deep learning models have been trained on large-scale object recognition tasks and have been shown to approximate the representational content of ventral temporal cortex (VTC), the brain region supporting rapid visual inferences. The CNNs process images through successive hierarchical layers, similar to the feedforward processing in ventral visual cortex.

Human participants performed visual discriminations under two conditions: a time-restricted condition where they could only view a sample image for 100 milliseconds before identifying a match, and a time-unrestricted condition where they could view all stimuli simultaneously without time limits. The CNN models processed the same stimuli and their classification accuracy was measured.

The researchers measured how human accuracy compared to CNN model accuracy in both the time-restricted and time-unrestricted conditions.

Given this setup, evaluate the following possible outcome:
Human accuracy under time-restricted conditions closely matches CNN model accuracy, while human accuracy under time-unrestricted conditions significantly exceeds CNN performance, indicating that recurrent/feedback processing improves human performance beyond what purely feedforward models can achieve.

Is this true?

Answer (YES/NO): YES